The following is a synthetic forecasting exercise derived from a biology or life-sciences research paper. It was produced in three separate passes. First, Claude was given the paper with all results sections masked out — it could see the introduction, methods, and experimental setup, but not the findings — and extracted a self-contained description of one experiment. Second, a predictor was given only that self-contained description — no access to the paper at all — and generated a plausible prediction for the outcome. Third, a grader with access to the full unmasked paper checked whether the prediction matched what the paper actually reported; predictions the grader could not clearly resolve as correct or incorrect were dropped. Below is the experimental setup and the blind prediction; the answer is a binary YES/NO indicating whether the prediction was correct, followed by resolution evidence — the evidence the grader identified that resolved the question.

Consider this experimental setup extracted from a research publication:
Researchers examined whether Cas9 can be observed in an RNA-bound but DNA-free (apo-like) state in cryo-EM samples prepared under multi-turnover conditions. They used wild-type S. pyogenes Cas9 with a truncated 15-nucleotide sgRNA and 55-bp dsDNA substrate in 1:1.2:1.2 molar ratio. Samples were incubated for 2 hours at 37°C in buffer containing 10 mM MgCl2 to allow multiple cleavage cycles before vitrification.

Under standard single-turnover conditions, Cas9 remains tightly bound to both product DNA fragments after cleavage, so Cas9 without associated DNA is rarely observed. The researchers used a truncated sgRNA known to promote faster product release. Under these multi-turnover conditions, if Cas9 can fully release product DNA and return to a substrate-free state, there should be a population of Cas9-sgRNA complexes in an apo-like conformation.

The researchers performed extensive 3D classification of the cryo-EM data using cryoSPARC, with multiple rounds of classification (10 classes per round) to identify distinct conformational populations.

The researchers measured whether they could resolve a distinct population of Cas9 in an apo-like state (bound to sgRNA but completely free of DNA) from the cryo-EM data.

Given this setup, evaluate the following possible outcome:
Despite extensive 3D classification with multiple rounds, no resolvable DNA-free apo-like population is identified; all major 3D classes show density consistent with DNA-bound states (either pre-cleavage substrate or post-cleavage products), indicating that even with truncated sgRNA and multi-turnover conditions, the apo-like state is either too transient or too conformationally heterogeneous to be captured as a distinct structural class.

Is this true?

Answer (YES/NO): YES